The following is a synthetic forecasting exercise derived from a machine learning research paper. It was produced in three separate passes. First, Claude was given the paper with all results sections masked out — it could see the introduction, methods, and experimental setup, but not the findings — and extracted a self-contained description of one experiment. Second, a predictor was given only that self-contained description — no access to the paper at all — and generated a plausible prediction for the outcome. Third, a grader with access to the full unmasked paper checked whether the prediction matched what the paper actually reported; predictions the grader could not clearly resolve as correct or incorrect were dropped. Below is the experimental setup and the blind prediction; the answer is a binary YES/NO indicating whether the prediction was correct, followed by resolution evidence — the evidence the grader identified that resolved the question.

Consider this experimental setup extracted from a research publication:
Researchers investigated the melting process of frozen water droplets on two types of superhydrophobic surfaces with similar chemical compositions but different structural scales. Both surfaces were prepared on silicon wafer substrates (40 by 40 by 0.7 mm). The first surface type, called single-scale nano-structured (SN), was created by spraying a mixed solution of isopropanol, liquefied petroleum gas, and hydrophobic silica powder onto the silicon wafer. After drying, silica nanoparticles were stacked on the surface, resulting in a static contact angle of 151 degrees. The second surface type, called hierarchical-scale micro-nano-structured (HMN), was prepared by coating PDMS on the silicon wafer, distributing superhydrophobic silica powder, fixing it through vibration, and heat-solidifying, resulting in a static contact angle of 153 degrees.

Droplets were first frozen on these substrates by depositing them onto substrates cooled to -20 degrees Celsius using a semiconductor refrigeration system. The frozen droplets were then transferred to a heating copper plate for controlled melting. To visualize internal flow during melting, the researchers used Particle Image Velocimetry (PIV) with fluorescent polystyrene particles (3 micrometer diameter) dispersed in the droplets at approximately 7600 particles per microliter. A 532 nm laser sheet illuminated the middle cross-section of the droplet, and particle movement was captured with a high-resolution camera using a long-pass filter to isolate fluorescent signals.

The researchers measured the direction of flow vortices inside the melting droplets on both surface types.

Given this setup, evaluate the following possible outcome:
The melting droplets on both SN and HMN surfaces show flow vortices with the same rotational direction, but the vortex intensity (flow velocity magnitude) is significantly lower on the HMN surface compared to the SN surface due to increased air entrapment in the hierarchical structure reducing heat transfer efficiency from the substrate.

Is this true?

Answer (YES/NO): NO